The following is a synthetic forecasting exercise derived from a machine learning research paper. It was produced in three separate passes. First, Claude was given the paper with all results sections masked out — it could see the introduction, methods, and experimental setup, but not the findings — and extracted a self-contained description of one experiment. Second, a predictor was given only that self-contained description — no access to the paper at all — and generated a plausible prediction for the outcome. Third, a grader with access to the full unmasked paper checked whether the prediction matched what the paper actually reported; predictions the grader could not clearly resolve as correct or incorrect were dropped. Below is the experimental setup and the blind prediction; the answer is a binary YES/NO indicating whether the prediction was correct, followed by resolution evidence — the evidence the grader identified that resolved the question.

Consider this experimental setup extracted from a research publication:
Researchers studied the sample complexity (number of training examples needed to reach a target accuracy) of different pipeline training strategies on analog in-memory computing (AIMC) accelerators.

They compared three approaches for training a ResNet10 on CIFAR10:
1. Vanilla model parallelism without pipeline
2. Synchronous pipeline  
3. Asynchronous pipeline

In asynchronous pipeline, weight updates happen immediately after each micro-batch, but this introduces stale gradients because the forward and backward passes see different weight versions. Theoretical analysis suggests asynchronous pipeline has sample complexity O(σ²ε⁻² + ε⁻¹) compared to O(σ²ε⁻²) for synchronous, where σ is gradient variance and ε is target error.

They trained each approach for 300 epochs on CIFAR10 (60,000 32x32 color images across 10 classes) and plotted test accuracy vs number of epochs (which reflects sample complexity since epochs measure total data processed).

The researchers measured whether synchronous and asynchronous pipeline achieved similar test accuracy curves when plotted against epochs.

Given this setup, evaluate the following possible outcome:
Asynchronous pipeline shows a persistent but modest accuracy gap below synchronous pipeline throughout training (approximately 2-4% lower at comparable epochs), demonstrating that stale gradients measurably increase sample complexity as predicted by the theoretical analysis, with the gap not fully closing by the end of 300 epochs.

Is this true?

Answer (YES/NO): NO